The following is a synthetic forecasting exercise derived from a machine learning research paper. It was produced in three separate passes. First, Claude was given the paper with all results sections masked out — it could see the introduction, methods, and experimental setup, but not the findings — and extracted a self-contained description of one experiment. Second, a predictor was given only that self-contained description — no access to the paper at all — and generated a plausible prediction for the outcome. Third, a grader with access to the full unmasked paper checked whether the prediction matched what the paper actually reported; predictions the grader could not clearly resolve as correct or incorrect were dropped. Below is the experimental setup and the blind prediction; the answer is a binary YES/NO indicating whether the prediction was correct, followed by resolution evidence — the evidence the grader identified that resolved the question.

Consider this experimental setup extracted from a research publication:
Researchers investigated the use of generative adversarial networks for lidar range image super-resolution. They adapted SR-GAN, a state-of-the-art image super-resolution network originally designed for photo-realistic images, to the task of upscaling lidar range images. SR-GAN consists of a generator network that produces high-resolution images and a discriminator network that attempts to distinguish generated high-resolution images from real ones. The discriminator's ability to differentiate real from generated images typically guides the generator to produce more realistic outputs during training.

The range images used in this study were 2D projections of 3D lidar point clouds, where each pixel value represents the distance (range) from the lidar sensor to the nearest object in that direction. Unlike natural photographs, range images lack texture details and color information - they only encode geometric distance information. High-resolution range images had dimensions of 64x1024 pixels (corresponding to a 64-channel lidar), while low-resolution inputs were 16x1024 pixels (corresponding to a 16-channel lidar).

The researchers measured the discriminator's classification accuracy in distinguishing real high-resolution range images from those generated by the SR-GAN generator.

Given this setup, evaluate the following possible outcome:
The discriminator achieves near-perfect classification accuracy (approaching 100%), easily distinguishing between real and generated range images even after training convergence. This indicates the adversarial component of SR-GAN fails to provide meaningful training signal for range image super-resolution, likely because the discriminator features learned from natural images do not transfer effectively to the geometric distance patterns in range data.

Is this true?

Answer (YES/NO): NO